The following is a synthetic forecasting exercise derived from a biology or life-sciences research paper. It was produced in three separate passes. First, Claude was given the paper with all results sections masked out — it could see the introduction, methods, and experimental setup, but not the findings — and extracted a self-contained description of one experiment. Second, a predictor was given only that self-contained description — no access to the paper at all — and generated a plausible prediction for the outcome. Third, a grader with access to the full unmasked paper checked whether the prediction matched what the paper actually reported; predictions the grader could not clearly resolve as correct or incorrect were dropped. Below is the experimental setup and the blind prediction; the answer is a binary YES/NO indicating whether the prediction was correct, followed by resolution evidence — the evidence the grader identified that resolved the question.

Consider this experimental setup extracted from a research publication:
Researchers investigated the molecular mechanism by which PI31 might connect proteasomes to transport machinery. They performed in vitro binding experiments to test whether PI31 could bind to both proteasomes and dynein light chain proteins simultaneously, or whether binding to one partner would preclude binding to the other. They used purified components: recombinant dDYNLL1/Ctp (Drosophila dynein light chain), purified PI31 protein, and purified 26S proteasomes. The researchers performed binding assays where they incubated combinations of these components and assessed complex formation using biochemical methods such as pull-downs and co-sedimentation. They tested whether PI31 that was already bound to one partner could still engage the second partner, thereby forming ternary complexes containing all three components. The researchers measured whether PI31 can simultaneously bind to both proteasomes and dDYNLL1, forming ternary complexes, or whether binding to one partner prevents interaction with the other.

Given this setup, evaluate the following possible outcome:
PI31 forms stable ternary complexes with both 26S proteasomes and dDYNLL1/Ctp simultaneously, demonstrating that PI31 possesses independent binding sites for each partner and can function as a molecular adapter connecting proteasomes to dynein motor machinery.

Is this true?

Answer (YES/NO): NO